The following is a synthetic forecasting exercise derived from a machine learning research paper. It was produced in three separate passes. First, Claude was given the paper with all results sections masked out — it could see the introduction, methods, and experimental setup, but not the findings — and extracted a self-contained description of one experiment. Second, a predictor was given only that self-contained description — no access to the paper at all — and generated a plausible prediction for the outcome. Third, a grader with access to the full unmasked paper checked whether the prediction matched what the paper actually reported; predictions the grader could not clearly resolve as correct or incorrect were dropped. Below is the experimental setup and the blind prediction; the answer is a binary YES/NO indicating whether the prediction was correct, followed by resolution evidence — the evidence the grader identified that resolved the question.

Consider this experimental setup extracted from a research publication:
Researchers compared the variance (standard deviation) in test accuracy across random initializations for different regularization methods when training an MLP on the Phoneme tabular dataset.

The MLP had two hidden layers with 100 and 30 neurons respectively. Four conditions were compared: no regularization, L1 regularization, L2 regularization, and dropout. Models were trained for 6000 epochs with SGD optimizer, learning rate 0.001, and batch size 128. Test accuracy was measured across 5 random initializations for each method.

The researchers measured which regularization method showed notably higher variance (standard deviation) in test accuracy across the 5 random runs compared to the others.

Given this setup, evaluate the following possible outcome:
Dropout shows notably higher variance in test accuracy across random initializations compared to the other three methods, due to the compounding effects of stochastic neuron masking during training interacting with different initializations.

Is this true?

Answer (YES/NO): NO